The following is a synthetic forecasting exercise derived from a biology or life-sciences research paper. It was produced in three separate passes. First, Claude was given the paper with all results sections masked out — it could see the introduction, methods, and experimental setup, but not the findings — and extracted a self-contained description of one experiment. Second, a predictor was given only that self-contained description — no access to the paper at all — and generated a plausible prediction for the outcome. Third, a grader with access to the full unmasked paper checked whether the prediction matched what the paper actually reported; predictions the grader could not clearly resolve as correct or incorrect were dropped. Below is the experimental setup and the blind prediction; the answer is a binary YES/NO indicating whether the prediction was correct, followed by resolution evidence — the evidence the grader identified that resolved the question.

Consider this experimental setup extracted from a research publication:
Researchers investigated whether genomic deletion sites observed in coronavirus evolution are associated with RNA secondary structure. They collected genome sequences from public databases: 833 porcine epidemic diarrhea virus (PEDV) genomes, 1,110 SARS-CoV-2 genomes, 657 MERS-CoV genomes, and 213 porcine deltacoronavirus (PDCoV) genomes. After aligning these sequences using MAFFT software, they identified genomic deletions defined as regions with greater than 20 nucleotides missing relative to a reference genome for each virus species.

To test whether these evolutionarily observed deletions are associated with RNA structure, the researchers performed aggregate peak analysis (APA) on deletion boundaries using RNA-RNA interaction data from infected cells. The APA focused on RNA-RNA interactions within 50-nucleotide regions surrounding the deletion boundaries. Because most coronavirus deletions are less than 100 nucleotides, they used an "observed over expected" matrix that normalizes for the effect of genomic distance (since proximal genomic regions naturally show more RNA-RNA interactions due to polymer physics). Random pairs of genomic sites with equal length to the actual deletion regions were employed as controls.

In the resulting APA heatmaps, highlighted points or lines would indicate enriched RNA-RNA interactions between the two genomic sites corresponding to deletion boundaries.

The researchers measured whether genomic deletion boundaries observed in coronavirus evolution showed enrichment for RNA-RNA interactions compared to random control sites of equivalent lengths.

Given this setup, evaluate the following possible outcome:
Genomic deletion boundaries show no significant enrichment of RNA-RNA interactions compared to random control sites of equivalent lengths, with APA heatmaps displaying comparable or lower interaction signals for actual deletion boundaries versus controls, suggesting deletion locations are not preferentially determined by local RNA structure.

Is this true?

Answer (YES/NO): NO